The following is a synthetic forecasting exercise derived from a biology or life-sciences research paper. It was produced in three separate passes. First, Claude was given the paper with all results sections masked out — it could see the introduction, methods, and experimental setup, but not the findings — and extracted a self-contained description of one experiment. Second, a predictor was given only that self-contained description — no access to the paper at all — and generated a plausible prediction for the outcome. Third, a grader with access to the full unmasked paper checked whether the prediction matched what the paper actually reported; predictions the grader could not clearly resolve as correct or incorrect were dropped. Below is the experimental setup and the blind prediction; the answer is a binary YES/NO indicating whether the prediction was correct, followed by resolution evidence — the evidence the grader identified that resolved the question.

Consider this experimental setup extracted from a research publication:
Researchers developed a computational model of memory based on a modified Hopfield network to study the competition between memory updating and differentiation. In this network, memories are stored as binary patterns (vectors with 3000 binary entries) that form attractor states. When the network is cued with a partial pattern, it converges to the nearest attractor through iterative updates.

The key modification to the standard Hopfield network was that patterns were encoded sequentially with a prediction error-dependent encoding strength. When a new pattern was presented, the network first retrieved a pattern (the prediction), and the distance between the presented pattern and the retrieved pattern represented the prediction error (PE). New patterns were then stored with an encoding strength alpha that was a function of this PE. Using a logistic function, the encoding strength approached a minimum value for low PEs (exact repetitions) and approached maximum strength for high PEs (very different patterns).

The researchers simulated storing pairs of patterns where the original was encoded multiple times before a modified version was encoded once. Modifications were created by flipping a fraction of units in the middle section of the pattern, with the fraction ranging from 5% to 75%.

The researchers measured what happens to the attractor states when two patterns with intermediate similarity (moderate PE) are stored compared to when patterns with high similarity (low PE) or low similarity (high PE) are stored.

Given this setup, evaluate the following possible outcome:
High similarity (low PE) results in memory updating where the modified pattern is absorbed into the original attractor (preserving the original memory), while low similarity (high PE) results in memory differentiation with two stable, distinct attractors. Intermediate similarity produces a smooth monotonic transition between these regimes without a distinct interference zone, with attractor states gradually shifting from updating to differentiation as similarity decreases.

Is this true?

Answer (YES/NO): NO